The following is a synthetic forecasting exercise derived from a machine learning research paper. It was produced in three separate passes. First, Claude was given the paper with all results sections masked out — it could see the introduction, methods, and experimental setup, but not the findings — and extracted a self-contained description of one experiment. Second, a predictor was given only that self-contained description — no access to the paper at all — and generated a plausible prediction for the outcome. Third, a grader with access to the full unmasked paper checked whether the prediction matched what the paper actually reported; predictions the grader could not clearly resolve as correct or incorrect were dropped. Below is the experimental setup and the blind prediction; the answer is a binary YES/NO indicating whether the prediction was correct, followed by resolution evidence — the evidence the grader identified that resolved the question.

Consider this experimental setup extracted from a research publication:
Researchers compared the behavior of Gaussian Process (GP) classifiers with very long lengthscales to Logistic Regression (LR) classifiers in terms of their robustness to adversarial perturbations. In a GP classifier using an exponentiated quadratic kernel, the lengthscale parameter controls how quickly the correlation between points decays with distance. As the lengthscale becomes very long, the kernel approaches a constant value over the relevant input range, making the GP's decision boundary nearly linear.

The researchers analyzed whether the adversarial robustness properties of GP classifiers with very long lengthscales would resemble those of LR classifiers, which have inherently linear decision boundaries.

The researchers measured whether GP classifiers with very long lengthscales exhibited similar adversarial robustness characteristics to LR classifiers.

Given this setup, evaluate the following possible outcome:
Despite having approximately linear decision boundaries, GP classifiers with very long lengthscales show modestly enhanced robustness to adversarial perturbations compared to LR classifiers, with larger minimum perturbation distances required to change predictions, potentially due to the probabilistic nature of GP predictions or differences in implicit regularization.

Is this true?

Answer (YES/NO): YES